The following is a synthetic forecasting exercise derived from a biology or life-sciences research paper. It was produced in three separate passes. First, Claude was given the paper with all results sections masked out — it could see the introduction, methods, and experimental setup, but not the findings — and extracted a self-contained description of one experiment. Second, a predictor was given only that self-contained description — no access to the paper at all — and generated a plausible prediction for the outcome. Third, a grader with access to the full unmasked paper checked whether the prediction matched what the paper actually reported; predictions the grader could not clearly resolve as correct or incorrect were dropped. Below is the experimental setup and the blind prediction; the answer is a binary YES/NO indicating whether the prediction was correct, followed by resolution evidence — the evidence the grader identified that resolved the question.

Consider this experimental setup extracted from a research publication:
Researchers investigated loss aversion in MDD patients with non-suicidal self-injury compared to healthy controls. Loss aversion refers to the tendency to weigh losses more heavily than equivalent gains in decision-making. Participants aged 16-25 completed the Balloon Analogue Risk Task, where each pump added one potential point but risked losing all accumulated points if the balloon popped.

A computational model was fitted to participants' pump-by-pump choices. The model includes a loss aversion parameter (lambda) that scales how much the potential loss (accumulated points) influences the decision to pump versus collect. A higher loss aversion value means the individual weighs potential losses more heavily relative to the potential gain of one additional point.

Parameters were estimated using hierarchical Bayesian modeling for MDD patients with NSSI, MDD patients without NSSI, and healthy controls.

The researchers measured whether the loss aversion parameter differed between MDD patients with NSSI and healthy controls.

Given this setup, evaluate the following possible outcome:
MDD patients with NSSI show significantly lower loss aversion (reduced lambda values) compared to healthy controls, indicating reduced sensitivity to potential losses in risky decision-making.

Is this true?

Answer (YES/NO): NO